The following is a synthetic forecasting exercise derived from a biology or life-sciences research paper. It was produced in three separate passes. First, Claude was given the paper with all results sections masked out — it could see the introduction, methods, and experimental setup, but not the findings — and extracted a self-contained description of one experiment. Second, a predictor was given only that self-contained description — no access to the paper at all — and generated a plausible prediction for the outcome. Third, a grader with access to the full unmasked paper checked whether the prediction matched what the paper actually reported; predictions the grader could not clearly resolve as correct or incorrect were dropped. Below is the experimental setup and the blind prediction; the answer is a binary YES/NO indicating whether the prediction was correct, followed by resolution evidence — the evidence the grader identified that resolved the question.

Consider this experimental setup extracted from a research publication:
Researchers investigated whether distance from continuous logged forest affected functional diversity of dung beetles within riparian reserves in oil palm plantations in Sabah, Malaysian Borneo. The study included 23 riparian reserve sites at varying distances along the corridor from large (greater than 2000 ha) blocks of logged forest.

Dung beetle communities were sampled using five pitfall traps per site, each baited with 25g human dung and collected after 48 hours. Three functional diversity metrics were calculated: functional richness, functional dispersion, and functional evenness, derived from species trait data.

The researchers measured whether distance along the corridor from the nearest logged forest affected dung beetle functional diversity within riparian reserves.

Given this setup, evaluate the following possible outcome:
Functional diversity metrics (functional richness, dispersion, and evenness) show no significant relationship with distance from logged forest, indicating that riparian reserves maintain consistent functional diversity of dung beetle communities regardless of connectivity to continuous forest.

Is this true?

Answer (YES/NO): YES